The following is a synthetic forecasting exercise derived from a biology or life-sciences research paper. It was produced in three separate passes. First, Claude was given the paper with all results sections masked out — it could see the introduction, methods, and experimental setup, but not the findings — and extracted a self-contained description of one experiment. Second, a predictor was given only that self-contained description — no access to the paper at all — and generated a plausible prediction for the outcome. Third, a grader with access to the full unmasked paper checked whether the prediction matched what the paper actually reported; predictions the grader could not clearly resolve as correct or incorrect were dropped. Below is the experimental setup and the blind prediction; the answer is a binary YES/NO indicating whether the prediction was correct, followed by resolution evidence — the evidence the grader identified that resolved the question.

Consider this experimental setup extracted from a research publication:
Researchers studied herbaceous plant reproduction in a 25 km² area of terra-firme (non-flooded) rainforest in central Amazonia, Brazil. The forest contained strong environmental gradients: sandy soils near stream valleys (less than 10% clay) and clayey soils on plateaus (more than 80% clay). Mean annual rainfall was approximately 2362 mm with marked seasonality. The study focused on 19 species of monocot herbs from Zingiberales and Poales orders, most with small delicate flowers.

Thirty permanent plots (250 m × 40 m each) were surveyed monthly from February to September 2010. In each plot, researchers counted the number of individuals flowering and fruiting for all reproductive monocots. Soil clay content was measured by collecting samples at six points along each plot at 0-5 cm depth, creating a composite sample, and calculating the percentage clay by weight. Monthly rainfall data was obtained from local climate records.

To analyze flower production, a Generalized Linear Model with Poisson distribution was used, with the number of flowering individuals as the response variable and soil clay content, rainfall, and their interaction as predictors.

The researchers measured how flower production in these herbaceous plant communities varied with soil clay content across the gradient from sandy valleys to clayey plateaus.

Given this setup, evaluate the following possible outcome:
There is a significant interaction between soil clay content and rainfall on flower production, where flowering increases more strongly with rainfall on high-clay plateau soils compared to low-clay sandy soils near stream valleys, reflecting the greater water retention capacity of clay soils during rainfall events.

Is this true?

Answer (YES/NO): NO